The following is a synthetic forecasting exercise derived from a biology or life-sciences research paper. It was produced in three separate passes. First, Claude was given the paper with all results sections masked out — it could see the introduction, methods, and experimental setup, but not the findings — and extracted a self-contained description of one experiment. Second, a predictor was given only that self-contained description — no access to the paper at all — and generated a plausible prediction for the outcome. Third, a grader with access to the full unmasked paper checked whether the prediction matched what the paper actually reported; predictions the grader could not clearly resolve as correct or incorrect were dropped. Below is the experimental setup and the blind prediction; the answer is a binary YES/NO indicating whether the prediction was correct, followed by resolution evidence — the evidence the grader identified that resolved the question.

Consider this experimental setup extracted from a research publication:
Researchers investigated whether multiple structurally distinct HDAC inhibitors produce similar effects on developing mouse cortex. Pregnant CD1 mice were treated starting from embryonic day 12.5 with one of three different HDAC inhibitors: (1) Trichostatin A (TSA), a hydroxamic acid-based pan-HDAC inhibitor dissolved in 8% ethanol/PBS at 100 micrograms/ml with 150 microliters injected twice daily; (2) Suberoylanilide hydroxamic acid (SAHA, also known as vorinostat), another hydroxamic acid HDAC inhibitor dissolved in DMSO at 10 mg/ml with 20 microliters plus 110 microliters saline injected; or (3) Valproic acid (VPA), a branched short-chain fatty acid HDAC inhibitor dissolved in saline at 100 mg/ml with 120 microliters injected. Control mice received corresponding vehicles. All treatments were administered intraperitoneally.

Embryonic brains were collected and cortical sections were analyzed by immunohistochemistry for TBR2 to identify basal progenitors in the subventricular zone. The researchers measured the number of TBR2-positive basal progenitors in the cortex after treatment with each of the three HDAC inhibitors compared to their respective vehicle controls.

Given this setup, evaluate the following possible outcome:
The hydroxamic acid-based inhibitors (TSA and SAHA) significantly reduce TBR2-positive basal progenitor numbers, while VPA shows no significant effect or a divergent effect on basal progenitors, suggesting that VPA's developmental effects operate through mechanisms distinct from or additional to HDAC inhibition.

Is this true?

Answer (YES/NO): NO